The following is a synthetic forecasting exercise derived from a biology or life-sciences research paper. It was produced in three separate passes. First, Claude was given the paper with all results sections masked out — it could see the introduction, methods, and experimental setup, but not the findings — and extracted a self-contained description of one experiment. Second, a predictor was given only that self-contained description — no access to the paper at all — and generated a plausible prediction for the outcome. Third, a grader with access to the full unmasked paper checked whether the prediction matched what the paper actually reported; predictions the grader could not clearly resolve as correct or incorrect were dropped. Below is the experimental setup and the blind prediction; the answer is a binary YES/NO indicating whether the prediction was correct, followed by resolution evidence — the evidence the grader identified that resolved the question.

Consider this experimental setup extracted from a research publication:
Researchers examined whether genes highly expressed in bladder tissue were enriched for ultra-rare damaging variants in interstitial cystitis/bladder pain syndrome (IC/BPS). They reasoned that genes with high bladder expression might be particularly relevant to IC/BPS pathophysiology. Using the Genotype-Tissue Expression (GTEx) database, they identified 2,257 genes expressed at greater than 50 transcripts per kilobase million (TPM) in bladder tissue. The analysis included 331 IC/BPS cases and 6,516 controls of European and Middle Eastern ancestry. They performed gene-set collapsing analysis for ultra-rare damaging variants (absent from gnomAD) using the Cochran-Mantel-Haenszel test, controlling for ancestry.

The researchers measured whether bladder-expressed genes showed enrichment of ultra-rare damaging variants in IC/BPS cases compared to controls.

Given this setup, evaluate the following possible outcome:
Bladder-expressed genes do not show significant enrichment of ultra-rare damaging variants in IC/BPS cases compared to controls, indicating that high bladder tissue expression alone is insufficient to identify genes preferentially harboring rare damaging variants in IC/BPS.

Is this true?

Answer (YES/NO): YES